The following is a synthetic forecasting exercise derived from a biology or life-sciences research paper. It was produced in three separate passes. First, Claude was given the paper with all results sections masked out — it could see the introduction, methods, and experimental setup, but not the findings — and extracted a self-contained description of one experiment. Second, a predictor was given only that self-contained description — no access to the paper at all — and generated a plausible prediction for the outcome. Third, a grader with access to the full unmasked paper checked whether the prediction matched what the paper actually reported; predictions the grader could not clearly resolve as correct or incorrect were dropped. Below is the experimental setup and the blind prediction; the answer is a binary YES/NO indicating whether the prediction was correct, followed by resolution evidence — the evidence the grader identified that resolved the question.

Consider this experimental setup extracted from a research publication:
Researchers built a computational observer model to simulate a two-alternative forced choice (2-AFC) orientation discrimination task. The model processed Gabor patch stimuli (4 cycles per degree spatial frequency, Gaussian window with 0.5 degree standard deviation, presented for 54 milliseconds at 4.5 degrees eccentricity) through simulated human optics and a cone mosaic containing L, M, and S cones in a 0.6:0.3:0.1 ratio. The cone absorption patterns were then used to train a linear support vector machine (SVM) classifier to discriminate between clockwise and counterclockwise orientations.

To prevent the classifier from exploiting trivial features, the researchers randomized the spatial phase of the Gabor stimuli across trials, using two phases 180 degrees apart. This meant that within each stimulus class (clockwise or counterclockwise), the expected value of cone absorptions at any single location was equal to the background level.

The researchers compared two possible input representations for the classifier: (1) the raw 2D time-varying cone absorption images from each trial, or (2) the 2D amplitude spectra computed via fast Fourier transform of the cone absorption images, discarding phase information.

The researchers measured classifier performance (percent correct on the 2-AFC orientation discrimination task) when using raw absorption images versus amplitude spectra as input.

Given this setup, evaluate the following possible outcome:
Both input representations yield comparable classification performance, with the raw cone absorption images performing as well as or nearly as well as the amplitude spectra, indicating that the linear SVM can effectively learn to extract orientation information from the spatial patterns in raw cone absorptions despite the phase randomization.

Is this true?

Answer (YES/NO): NO